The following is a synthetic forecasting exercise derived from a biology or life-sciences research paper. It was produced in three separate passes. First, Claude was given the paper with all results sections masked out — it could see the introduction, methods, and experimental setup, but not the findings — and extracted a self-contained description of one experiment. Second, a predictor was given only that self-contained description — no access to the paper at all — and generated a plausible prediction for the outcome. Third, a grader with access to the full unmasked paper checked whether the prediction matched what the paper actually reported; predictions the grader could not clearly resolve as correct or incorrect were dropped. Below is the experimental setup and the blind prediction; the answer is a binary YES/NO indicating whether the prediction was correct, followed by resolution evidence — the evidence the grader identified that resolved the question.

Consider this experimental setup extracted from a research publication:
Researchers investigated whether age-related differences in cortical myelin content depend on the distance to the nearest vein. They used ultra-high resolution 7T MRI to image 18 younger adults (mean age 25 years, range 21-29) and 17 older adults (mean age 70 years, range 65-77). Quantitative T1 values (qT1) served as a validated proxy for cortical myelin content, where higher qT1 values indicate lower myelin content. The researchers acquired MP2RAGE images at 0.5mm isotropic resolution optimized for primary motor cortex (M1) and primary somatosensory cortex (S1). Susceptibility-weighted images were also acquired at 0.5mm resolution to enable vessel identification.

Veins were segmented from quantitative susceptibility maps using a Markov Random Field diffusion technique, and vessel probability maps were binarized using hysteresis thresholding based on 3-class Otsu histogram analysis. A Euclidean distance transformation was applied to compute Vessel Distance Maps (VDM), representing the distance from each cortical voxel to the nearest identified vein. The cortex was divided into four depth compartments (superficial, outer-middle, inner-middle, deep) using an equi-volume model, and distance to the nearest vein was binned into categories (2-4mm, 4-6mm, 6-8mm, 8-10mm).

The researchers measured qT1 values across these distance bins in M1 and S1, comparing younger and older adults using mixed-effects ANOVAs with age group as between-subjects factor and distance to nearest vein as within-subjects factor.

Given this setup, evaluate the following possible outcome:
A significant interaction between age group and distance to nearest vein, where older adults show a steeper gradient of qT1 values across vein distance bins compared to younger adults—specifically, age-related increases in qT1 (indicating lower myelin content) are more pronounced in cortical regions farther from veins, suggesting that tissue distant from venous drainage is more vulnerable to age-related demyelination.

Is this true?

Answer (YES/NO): NO